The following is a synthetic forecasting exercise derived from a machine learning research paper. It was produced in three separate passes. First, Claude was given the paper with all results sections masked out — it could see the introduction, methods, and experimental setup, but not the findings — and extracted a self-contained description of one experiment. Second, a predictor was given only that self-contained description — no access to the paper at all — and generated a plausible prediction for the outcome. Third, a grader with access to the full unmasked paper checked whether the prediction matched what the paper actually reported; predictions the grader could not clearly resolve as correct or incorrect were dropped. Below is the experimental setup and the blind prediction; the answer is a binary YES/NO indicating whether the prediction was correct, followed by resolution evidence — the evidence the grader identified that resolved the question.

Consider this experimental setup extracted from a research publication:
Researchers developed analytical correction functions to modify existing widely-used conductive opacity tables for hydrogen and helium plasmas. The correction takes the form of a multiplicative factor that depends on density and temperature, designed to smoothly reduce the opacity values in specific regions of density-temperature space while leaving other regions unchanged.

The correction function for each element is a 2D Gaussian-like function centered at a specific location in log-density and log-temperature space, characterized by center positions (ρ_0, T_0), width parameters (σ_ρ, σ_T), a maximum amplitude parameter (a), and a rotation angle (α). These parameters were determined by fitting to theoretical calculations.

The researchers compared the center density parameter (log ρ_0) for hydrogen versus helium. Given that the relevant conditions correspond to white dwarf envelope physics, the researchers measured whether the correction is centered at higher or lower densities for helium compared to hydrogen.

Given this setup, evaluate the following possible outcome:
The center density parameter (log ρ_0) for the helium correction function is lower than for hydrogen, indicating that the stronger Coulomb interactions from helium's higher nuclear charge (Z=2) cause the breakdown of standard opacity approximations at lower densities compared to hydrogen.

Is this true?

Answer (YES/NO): NO